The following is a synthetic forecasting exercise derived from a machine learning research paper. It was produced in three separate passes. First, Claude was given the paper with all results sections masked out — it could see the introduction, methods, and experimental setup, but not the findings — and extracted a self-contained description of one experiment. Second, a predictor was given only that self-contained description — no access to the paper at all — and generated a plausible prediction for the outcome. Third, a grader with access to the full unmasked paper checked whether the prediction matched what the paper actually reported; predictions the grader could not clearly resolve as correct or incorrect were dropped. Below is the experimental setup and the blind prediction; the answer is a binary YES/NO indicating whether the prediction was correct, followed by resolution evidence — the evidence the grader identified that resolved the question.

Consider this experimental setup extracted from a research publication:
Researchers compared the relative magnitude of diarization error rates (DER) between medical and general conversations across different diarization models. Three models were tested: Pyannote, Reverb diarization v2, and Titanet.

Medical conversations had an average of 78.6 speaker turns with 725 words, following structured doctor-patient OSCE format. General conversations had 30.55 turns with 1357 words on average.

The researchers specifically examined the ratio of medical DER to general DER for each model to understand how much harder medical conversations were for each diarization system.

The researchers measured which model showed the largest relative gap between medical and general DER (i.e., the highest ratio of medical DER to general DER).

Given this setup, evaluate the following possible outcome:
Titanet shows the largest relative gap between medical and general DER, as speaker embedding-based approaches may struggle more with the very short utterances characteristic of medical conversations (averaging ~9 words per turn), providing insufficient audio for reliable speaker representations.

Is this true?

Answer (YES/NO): NO